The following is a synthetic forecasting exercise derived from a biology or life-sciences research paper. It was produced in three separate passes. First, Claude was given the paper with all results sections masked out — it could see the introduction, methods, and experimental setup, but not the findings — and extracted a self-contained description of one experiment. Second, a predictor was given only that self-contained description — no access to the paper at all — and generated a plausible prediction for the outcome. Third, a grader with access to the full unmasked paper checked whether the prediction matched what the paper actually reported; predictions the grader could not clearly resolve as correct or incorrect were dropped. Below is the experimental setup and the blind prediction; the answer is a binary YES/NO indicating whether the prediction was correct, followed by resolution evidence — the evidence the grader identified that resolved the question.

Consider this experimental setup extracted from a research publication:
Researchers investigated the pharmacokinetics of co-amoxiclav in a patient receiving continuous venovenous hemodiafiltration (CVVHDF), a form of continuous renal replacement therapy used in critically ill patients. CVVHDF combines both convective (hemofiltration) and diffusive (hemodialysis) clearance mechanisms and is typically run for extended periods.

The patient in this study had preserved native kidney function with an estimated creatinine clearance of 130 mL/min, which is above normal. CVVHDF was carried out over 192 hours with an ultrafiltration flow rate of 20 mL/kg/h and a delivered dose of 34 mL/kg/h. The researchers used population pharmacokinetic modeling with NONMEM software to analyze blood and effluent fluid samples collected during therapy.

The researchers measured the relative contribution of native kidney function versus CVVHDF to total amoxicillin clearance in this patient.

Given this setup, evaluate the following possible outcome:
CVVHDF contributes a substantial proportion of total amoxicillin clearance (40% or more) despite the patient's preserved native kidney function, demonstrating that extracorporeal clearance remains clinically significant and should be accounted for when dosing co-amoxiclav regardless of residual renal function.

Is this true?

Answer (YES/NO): NO